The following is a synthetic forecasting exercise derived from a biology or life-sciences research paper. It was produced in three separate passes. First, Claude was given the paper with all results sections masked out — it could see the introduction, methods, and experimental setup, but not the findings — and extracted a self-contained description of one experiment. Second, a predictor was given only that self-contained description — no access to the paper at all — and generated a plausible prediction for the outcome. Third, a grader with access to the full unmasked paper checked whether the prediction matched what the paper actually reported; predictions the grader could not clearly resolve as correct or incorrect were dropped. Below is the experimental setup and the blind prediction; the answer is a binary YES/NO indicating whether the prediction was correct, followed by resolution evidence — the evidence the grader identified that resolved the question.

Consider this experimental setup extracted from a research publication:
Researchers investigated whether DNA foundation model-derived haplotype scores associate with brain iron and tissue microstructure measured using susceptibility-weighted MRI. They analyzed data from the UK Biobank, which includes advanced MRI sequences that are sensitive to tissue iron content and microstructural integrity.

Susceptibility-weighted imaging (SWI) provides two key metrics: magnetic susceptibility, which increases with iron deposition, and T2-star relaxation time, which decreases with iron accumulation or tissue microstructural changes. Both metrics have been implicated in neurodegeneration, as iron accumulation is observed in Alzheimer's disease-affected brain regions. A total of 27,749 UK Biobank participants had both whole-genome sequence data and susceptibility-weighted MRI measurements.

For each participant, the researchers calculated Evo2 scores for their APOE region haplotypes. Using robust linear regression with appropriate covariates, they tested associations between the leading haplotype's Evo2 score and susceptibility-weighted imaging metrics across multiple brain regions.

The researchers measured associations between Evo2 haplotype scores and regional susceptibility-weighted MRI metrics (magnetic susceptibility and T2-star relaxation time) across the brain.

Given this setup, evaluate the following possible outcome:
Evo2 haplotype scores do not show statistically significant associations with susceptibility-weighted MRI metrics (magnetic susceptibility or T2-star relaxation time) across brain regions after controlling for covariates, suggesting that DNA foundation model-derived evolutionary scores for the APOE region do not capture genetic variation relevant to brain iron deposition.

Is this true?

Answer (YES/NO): NO